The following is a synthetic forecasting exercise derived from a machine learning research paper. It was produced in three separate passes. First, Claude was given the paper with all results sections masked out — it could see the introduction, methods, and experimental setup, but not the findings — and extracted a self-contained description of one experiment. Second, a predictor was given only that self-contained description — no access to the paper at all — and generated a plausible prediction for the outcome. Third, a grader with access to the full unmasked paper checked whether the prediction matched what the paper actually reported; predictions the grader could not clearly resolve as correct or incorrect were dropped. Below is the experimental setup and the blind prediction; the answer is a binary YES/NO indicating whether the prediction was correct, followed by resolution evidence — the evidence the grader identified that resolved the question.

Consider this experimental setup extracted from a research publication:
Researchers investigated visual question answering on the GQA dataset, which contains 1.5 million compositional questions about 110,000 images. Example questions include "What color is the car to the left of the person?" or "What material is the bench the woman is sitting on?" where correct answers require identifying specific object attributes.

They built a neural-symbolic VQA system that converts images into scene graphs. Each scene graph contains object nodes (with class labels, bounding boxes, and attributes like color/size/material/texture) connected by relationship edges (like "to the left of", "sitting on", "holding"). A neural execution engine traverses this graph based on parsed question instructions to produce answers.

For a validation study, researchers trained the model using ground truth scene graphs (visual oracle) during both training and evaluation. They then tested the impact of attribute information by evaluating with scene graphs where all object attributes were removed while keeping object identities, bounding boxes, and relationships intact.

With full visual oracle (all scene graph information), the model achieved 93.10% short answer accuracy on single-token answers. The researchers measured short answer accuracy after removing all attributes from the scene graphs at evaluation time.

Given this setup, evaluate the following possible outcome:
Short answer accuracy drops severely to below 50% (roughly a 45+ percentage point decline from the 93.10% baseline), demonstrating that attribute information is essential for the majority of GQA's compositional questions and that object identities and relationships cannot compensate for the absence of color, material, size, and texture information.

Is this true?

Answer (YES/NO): NO